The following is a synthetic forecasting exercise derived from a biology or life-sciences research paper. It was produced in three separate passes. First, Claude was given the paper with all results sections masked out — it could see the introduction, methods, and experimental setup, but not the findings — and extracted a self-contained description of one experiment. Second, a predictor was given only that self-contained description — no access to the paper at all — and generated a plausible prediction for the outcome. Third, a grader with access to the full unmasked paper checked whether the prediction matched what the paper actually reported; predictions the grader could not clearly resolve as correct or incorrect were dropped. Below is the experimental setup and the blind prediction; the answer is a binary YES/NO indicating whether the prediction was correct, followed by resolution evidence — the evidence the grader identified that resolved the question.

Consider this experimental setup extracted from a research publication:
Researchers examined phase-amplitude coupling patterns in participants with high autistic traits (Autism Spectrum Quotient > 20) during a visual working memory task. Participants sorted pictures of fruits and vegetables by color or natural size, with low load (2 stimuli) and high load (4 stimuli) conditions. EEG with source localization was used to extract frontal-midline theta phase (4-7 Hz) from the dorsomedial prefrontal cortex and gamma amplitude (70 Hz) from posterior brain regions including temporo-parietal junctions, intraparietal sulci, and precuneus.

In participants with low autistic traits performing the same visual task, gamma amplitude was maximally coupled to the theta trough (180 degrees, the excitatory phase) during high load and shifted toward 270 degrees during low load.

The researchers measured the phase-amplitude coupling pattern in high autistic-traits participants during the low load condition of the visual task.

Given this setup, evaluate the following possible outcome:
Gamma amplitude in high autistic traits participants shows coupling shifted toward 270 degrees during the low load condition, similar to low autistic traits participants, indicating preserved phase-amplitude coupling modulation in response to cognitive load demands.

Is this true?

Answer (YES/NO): NO